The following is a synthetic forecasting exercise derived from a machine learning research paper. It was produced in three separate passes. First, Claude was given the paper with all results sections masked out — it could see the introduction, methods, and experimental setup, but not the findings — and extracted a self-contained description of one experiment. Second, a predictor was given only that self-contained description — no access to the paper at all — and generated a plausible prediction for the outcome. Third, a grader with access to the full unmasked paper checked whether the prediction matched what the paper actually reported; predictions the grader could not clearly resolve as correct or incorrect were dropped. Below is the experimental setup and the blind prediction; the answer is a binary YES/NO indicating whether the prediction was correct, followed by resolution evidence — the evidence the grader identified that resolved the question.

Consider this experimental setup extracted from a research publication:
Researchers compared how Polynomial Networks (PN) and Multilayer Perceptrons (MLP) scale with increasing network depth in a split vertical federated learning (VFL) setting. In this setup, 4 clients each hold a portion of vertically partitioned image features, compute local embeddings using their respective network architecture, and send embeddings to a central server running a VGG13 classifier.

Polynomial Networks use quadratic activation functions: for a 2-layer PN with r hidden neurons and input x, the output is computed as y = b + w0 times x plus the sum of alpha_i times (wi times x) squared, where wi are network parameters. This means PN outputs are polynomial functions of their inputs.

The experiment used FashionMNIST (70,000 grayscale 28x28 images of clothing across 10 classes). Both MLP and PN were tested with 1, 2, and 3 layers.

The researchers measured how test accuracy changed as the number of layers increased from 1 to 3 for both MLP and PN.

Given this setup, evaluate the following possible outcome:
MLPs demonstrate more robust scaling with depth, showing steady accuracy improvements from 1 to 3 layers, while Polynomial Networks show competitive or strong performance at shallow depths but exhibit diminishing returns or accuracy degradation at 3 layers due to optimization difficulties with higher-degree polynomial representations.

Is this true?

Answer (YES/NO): NO